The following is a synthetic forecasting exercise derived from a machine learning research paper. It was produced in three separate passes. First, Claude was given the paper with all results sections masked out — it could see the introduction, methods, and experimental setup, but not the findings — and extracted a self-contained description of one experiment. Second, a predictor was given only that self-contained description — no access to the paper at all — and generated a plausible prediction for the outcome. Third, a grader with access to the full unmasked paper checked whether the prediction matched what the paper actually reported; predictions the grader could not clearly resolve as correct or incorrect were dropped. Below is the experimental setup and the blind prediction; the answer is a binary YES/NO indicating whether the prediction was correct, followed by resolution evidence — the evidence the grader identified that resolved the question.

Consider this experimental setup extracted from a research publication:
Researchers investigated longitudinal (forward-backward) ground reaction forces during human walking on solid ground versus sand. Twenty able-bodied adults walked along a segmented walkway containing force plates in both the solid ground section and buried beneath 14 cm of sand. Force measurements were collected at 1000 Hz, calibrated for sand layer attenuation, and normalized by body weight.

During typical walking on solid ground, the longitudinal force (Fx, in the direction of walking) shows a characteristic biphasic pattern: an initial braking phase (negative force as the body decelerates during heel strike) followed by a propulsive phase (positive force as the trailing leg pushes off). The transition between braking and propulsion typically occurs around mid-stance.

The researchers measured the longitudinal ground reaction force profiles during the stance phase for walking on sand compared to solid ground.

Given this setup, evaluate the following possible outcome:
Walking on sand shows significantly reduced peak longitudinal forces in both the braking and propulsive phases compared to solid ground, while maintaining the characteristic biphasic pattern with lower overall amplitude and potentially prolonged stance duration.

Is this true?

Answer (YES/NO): YES